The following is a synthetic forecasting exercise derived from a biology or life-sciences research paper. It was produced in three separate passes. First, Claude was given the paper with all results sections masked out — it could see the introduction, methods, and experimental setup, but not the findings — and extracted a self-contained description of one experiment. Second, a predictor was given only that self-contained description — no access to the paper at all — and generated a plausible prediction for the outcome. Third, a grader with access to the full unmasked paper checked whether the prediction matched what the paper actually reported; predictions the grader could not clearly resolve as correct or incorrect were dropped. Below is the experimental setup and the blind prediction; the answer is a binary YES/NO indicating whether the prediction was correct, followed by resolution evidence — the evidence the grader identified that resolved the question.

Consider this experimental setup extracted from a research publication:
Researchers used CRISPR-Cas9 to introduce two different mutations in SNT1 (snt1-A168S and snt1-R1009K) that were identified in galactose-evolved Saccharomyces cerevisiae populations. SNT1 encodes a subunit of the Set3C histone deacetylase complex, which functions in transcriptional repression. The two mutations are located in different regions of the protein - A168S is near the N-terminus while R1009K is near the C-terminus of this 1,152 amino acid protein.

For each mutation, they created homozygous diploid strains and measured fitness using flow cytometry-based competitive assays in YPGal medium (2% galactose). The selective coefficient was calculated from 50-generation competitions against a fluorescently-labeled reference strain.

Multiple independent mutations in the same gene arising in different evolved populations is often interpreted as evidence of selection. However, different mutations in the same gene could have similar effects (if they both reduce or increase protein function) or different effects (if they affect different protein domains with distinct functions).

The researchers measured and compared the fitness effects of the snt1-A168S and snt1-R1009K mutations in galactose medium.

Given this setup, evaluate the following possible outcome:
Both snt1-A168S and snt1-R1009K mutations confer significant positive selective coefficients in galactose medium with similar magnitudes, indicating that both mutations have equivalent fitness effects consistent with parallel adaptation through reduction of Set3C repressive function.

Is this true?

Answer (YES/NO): NO